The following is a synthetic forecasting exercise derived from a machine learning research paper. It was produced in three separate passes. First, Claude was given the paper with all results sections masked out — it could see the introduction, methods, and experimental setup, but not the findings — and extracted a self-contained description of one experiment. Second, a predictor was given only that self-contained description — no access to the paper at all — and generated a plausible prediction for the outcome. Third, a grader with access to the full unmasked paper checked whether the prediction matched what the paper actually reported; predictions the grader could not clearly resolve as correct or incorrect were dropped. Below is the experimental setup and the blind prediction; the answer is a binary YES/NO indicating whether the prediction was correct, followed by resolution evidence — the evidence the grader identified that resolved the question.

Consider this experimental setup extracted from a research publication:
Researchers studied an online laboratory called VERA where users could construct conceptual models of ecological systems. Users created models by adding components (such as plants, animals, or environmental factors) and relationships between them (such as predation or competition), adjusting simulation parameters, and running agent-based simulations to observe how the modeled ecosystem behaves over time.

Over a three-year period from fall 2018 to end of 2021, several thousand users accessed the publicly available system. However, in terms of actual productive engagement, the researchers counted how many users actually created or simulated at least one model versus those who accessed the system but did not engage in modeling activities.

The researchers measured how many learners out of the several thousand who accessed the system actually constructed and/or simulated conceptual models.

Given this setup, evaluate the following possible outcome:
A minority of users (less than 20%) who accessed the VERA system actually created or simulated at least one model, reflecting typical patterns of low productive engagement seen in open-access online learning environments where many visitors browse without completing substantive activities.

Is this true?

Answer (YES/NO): YES